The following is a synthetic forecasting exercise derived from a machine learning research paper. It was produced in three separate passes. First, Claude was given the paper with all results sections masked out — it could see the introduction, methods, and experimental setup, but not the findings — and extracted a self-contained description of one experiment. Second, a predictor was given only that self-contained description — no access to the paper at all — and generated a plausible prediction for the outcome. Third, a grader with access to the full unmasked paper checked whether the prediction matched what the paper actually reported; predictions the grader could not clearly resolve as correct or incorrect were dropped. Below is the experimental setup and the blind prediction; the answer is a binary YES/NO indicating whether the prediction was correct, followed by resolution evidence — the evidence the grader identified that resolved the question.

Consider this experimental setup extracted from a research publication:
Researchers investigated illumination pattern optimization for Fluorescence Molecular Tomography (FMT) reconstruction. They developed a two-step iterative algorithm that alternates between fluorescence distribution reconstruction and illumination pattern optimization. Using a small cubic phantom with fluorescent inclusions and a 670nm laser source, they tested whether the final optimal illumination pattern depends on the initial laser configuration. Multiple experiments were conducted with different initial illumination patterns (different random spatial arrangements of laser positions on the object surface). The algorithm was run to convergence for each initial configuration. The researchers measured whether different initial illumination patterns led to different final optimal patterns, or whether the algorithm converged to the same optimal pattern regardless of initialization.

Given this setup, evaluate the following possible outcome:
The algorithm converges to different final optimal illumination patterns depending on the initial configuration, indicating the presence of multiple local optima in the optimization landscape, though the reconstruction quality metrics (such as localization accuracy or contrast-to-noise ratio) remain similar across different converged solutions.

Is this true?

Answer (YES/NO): NO